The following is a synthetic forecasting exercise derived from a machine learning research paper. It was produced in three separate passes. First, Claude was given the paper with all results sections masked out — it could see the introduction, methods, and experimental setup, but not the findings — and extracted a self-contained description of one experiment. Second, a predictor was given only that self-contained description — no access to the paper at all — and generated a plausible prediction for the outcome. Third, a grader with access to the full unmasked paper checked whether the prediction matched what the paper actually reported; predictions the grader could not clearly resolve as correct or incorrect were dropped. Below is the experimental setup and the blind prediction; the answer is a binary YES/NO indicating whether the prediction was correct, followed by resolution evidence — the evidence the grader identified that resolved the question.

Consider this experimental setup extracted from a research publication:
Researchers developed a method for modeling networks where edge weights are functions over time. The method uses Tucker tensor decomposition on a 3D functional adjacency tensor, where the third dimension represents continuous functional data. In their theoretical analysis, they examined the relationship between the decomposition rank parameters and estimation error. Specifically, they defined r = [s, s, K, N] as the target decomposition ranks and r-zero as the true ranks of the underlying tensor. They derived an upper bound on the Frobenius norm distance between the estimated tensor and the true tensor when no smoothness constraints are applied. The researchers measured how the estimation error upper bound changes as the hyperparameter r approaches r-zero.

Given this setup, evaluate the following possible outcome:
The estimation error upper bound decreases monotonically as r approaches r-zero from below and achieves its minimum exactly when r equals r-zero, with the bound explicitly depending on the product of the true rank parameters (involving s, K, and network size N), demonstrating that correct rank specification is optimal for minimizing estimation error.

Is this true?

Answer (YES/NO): NO